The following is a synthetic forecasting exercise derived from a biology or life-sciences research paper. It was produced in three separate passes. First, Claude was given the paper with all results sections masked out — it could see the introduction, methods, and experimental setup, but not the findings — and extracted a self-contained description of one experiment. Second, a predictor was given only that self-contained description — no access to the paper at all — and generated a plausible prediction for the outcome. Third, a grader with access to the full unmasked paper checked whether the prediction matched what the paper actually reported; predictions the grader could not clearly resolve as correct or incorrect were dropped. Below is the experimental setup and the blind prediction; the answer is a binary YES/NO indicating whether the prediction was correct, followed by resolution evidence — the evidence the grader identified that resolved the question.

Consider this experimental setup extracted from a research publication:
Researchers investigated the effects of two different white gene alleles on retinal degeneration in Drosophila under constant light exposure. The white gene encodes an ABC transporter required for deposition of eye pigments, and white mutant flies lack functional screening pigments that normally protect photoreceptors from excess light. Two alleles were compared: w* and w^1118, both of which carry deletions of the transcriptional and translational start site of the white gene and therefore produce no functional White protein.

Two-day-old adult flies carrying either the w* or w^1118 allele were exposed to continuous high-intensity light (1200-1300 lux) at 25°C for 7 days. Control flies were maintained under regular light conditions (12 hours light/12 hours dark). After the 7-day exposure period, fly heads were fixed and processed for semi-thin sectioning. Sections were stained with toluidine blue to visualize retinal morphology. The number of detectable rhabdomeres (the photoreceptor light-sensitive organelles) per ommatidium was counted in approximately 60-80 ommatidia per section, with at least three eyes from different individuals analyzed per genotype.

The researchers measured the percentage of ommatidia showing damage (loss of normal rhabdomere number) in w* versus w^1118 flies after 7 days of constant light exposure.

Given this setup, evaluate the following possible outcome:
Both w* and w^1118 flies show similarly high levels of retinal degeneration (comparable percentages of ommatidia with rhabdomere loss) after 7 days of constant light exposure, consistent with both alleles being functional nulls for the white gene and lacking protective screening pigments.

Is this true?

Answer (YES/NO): NO